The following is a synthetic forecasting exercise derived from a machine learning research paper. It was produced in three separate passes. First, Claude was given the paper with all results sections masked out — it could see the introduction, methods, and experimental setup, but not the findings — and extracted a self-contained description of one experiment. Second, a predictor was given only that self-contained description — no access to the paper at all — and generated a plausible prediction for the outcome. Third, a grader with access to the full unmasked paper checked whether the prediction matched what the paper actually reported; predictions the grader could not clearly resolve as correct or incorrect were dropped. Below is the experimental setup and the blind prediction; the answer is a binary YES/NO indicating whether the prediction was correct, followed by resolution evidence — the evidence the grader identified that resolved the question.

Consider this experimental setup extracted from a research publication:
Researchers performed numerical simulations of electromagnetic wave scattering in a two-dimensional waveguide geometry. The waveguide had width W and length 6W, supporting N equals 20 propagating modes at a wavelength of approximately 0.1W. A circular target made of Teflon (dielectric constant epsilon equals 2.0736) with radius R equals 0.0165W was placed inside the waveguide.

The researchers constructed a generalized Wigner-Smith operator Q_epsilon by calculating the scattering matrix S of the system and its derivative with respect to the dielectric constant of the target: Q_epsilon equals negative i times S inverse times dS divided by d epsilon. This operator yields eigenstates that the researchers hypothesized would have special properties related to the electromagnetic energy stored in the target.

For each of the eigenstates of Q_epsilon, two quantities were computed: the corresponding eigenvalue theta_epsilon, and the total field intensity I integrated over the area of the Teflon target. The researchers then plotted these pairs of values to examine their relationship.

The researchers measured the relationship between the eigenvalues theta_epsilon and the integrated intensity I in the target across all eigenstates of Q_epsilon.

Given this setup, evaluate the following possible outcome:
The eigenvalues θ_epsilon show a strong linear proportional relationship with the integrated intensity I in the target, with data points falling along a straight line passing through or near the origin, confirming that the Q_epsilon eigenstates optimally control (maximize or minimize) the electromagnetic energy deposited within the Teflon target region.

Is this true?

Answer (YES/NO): YES